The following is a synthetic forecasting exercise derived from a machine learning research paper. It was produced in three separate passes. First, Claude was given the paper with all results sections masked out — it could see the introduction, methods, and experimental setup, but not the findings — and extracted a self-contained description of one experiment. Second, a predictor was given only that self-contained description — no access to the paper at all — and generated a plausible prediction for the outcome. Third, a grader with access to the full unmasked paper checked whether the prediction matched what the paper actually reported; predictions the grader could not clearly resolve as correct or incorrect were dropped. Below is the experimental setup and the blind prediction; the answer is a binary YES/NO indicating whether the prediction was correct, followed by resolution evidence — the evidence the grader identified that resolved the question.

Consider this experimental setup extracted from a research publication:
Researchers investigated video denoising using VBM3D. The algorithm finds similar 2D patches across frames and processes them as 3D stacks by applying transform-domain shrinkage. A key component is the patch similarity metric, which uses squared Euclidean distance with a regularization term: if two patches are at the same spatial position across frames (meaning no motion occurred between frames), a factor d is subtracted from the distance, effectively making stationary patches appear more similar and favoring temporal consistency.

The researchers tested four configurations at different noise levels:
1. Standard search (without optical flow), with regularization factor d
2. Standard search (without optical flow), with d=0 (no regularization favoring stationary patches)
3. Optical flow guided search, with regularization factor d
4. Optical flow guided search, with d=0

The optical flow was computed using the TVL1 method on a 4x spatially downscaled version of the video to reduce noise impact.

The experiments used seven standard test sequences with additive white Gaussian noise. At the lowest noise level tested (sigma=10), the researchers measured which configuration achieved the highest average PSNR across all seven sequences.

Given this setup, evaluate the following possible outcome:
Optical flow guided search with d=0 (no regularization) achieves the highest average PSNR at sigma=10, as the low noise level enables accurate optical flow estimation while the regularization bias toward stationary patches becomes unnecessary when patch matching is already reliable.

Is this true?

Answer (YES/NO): YES